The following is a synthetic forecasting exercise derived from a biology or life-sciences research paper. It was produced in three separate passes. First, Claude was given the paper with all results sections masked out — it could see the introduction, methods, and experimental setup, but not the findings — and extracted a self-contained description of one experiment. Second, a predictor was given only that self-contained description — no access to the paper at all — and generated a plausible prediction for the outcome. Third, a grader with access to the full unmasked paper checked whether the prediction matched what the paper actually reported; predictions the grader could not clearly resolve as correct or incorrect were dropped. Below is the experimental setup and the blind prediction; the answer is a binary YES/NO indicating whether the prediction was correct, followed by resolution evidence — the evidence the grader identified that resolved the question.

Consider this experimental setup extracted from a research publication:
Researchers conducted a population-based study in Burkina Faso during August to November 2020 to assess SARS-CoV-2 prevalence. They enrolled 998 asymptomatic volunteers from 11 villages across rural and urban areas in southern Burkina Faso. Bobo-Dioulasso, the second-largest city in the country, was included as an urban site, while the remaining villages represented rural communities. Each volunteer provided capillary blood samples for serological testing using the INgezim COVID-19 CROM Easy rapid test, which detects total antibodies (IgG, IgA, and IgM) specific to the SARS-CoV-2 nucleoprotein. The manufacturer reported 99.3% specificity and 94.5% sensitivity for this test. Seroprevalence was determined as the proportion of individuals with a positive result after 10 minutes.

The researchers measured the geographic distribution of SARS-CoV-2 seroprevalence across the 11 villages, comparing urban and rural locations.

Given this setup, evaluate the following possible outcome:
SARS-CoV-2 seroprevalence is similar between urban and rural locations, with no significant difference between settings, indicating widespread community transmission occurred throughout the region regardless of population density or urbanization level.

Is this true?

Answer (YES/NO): NO